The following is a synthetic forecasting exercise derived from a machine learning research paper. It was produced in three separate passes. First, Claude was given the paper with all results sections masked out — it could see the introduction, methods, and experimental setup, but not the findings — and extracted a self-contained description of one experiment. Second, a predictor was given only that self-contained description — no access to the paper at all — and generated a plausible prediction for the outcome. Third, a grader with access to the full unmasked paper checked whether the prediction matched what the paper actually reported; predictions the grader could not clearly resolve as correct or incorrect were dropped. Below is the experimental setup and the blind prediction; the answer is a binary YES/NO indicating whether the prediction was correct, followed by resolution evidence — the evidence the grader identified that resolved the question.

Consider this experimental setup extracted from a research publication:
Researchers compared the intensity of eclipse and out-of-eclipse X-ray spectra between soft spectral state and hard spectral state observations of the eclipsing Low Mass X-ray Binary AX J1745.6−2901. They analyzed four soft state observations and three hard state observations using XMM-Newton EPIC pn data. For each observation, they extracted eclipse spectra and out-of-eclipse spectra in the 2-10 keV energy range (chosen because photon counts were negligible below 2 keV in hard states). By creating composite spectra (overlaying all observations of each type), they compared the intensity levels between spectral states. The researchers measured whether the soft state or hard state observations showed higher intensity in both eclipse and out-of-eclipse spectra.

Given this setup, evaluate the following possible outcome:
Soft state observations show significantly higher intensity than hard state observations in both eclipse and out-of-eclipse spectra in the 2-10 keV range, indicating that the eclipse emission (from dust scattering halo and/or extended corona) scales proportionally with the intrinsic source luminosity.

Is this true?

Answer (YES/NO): YES